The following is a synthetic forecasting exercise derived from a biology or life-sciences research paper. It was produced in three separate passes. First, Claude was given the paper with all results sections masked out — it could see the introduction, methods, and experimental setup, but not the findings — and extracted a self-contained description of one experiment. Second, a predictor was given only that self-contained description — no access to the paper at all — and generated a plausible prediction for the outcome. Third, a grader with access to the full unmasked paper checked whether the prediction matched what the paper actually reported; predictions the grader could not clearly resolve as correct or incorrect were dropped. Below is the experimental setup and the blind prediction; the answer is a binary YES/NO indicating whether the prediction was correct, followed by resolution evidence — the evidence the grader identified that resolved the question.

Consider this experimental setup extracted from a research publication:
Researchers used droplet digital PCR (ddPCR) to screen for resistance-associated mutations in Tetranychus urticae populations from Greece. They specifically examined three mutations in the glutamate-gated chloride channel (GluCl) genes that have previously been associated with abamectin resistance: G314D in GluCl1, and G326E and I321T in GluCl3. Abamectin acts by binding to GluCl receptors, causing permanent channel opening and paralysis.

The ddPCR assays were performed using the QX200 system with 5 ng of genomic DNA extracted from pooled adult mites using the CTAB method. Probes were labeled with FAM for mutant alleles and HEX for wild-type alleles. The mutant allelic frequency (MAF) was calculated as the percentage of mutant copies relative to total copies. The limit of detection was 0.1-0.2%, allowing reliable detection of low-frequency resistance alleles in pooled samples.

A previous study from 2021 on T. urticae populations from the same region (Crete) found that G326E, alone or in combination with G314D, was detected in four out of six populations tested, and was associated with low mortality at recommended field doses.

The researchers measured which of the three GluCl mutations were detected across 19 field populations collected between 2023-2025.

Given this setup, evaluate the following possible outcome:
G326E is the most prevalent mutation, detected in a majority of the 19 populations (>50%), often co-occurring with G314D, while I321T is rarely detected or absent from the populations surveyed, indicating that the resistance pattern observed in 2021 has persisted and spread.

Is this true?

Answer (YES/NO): NO